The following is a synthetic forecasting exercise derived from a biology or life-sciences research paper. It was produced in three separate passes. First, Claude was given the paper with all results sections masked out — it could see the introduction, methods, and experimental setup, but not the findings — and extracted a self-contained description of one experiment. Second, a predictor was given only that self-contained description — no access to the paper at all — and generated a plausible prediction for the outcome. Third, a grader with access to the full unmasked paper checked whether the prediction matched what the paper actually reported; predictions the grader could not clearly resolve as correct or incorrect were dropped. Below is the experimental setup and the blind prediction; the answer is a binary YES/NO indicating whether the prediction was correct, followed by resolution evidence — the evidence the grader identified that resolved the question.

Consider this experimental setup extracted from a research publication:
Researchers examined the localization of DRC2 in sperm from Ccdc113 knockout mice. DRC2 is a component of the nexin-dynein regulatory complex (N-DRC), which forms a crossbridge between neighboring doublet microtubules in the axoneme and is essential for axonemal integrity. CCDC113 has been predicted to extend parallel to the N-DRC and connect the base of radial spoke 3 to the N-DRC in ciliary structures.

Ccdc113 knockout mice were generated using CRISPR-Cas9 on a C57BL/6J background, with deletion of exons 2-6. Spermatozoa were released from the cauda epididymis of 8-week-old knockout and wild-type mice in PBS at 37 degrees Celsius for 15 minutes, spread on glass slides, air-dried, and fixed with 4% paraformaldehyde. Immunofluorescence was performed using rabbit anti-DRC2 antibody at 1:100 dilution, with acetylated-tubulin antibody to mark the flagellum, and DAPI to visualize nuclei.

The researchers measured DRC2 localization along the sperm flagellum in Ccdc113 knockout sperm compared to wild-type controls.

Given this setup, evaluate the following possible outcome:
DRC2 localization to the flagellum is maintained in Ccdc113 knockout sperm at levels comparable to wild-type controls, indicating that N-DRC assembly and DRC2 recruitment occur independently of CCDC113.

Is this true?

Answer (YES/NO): NO